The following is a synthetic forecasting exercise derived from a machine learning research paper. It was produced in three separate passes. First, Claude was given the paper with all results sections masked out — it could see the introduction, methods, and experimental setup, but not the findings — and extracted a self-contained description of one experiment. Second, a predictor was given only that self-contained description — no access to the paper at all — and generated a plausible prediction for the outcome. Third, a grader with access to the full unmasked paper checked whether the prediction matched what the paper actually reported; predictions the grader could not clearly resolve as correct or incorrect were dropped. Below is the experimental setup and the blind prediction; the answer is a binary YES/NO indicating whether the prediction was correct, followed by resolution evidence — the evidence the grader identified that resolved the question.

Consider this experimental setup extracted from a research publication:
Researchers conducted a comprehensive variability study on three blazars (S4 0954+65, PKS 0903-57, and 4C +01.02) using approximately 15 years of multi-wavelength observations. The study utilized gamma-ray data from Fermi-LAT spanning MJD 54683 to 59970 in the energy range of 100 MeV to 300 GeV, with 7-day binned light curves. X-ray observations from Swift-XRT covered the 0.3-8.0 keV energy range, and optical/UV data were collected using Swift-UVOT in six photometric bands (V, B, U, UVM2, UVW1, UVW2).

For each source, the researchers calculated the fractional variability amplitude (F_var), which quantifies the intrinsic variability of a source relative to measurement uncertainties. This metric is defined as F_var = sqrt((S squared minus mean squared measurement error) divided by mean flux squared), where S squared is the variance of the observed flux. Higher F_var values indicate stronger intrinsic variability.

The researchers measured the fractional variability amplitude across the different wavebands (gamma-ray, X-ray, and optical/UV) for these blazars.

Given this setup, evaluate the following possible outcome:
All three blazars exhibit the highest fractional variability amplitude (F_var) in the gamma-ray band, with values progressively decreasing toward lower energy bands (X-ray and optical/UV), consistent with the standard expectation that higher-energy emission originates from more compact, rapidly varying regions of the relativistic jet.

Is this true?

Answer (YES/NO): NO